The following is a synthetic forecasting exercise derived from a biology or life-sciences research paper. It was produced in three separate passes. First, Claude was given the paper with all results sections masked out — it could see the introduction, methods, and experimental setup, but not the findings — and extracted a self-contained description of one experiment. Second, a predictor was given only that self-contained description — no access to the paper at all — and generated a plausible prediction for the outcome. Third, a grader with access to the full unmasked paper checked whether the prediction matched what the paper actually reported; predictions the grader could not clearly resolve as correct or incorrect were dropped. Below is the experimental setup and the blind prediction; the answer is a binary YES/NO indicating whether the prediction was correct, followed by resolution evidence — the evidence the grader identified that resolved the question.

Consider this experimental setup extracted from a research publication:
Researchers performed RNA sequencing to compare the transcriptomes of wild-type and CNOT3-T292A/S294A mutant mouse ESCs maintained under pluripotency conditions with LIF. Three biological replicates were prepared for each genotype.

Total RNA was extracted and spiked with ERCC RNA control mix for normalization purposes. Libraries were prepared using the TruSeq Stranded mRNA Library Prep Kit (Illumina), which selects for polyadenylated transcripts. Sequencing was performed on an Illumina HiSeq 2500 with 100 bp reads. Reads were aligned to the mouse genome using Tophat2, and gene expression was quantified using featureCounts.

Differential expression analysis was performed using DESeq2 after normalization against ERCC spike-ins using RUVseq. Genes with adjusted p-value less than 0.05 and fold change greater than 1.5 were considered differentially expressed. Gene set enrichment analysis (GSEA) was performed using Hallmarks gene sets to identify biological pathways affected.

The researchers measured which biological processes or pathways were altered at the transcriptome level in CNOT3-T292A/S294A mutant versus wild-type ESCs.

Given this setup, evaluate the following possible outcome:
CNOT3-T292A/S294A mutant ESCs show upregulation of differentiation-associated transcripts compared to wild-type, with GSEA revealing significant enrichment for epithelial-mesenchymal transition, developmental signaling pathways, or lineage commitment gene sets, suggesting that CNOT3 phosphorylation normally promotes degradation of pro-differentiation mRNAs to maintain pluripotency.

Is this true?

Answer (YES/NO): NO